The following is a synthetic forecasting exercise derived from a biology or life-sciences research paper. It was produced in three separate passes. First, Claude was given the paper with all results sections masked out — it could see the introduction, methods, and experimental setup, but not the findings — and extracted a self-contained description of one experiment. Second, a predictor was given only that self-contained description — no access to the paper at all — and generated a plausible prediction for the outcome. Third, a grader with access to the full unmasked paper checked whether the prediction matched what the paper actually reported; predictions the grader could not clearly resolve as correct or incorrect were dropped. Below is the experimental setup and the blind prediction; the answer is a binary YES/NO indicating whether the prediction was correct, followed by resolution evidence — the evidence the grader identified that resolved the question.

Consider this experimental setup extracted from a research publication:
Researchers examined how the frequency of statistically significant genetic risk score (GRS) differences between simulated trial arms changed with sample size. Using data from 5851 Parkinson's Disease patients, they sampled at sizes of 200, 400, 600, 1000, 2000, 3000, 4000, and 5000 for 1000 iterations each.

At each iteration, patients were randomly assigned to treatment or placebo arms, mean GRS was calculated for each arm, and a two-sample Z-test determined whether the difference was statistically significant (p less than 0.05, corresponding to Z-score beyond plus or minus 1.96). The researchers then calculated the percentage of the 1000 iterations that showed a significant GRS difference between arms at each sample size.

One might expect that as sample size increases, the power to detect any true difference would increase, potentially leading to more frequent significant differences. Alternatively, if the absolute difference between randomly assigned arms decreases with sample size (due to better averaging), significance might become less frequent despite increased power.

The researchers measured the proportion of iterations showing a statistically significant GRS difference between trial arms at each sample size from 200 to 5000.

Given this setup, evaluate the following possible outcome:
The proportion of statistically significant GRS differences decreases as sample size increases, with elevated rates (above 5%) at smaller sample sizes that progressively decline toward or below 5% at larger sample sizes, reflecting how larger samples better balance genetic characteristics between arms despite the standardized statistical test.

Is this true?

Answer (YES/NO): NO